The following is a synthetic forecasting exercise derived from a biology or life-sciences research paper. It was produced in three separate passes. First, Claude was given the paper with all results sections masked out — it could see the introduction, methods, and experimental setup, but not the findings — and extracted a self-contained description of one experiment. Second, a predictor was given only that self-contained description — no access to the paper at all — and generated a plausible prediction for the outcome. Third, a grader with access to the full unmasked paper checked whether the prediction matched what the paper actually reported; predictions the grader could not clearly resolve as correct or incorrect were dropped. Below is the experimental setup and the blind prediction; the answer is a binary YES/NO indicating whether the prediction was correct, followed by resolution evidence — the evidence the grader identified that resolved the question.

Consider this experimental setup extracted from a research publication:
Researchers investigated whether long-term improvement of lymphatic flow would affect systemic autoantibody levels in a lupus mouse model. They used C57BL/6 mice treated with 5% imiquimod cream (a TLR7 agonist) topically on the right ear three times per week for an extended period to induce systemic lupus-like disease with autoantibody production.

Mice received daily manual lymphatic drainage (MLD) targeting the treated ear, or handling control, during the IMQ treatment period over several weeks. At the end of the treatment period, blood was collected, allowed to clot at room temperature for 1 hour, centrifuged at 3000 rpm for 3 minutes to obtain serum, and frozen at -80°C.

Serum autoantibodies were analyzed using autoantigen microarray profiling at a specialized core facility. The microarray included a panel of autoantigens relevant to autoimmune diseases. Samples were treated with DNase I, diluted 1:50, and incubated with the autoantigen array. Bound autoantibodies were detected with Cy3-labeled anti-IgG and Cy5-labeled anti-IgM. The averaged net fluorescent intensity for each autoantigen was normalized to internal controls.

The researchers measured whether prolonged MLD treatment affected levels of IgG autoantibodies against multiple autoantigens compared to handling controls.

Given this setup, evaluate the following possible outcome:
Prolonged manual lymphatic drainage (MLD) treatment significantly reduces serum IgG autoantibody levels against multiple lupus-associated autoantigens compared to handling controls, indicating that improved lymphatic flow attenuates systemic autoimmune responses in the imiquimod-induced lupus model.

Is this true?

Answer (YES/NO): YES